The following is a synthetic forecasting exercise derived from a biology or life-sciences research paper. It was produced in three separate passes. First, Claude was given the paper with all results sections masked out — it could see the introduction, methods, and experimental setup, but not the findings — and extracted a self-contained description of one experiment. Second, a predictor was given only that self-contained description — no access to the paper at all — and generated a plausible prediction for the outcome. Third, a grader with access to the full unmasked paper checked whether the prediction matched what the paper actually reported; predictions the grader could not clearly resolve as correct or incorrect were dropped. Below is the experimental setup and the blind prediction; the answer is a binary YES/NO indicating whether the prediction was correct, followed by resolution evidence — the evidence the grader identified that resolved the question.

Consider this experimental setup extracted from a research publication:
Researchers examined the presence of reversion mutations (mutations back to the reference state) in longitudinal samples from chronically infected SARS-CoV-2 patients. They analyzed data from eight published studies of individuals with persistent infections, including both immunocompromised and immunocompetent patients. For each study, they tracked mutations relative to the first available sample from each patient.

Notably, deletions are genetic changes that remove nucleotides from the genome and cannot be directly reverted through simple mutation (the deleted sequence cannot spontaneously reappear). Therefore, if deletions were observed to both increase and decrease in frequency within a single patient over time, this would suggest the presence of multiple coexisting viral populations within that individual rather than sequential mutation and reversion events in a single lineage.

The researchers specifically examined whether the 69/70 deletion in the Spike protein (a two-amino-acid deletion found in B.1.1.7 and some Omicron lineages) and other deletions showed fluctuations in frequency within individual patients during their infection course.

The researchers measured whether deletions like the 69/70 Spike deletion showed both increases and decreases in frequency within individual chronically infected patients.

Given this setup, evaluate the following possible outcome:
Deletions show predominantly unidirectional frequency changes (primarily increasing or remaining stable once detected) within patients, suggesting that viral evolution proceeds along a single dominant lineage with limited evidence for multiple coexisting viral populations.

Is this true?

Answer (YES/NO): NO